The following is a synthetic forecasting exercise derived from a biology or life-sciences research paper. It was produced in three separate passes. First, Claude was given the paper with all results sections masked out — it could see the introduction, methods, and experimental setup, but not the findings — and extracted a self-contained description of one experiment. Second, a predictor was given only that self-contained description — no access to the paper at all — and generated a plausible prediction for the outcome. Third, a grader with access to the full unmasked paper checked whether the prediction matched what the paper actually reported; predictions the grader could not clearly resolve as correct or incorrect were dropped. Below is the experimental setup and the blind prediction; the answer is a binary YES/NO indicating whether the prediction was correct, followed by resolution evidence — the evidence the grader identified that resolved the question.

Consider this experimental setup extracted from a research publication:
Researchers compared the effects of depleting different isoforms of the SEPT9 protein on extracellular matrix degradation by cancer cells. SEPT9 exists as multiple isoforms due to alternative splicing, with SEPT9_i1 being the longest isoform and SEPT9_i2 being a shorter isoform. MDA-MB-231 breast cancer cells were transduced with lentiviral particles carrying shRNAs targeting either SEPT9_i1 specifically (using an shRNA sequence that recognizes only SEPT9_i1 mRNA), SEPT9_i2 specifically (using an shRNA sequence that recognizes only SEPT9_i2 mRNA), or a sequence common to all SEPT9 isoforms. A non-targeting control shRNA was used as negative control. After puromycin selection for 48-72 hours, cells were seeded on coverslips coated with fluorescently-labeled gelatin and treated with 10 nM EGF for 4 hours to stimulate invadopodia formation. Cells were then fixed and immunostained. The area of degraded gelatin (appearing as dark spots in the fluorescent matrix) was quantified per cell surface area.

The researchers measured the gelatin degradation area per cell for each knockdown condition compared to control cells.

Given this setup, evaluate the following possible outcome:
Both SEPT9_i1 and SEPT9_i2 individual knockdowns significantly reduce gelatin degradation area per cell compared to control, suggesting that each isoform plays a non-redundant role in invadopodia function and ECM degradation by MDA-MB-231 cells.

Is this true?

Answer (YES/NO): NO